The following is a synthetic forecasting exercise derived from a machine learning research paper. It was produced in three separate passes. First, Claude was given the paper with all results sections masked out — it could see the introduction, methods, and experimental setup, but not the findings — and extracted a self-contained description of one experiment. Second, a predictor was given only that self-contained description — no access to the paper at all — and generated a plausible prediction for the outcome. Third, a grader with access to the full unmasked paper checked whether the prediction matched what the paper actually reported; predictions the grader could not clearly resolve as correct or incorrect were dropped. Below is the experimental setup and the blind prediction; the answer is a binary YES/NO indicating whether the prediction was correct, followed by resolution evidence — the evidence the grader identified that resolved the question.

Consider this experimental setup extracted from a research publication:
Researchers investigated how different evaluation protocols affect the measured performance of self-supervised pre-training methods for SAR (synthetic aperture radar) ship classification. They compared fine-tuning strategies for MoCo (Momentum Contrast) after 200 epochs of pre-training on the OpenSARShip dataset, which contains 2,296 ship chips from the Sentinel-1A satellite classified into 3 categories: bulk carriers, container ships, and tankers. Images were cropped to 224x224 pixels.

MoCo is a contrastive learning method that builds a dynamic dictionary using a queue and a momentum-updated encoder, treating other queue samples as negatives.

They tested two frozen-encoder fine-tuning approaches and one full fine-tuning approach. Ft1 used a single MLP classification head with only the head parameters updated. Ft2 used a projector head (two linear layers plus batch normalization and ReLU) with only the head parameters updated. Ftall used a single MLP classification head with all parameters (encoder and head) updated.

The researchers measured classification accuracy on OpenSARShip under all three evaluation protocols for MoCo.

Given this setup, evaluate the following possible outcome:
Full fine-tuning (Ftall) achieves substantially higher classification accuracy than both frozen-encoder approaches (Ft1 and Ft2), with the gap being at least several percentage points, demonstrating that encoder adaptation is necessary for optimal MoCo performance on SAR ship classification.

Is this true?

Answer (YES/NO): NO